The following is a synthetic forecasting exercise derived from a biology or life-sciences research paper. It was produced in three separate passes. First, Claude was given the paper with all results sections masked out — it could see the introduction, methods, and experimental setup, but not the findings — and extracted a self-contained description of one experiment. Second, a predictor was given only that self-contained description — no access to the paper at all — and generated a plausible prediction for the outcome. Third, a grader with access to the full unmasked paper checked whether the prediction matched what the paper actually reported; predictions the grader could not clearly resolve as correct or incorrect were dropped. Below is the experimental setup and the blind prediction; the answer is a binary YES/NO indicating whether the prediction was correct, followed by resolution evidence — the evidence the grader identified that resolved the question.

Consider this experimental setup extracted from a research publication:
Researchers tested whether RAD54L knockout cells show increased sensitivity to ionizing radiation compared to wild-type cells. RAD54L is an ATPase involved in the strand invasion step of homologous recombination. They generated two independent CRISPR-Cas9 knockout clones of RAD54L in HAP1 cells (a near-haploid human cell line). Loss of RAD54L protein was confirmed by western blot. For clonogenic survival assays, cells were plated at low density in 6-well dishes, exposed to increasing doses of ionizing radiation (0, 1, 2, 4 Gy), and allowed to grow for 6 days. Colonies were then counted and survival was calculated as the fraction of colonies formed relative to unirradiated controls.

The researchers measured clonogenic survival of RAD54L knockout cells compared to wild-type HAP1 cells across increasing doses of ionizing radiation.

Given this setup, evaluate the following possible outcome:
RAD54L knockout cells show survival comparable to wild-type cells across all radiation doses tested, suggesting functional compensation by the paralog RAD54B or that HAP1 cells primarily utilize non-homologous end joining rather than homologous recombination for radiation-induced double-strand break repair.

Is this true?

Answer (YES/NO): NO